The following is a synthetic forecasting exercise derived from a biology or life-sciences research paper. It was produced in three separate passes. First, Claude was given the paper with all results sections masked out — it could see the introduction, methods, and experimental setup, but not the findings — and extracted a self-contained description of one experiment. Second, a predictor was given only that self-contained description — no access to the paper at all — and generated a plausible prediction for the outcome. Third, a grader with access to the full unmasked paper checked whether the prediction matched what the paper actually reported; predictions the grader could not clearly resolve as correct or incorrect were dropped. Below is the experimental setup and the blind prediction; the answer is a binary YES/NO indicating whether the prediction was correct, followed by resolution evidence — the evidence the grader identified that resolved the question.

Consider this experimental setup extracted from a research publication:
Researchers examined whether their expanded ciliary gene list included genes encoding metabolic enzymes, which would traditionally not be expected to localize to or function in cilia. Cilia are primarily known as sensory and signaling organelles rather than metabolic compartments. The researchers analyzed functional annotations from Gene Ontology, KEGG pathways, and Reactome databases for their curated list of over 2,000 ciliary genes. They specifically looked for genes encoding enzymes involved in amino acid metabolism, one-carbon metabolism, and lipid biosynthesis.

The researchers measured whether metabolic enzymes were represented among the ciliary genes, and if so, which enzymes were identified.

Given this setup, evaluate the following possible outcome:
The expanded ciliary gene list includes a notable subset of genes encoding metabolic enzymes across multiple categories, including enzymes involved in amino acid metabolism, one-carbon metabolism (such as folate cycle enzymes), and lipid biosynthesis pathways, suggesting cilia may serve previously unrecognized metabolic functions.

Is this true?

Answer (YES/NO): YES